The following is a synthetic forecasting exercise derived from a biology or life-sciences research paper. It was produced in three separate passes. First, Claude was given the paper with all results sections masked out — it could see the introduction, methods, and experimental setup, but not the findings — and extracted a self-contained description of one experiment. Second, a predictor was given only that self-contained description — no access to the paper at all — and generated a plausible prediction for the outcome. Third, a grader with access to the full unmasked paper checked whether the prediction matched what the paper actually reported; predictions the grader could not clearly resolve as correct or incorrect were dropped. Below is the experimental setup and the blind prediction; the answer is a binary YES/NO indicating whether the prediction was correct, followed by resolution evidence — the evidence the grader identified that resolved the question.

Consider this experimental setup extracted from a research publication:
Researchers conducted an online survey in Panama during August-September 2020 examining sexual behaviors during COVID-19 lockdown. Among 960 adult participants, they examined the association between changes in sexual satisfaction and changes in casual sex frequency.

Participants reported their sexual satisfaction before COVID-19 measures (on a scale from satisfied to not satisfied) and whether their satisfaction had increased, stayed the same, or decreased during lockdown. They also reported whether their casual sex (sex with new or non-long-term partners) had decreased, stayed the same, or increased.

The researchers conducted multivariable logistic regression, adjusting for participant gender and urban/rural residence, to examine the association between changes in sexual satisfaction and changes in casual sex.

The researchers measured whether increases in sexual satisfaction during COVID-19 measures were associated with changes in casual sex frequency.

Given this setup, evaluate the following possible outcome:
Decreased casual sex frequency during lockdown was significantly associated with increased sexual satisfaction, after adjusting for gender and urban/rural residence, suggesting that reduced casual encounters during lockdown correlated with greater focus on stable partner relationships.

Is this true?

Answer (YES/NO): YES